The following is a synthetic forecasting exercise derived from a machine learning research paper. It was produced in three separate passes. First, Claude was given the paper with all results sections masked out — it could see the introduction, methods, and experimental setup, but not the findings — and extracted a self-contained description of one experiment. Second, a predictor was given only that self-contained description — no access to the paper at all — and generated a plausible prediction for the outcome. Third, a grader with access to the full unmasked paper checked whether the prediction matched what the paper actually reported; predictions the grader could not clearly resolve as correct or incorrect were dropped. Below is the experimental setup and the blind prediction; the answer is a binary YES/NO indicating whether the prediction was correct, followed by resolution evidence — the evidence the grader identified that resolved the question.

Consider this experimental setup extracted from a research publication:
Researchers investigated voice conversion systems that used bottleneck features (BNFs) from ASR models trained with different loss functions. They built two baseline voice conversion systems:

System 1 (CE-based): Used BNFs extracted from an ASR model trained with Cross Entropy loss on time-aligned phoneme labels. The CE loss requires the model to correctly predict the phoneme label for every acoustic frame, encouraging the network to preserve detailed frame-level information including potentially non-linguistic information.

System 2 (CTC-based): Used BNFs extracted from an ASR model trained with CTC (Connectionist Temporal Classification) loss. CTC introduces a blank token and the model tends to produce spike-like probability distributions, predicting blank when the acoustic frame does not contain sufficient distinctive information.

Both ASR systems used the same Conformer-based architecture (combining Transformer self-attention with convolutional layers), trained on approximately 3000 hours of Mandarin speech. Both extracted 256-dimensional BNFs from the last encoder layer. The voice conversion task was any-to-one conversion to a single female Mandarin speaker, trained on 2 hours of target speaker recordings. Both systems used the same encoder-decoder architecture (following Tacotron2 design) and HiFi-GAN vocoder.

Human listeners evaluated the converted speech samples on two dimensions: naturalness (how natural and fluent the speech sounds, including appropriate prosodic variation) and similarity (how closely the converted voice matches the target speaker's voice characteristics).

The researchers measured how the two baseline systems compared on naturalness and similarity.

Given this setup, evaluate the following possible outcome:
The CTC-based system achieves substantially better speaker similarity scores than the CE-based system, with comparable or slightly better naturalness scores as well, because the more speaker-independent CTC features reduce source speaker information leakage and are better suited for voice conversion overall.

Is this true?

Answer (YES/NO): NO